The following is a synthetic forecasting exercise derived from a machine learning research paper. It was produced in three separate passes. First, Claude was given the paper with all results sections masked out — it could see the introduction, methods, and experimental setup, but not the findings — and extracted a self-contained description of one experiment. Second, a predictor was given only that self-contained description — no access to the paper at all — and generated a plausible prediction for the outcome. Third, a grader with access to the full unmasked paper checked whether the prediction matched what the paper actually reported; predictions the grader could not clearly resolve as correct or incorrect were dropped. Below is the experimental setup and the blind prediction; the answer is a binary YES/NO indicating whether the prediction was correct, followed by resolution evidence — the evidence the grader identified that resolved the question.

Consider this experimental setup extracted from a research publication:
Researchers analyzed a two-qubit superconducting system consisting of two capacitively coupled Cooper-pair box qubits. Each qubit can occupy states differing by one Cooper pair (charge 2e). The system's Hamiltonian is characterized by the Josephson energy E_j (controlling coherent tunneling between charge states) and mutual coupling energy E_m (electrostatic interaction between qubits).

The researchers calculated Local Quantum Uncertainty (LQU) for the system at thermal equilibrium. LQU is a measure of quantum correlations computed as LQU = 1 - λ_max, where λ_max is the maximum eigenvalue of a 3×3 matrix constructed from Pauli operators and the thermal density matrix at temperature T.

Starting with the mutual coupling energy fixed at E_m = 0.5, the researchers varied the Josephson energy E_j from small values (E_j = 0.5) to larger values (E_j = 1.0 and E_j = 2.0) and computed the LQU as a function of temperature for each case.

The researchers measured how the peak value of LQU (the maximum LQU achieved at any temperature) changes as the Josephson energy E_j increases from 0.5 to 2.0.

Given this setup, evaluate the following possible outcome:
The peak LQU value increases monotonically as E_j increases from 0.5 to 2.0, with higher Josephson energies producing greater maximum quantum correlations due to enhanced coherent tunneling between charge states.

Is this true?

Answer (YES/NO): NO